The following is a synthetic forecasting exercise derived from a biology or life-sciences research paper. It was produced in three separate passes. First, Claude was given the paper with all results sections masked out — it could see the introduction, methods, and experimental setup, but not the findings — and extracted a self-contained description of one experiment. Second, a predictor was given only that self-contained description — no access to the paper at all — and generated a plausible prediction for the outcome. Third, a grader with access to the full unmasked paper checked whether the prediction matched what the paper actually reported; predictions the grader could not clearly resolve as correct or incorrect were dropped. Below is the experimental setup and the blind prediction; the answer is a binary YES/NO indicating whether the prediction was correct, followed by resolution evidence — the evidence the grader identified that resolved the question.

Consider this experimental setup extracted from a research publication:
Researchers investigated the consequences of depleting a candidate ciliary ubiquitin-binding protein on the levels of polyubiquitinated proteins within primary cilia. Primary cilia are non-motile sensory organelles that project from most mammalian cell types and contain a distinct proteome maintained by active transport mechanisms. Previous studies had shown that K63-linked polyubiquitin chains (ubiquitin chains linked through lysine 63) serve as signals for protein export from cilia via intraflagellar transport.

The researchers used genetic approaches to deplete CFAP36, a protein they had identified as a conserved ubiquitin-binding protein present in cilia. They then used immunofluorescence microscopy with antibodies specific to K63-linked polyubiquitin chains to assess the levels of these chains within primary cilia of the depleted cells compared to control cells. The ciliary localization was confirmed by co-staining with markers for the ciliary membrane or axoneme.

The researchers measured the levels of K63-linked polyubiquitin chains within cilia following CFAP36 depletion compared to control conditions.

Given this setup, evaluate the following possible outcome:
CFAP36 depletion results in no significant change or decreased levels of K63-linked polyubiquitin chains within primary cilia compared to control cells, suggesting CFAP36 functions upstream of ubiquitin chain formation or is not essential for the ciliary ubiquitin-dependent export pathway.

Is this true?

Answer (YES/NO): NO